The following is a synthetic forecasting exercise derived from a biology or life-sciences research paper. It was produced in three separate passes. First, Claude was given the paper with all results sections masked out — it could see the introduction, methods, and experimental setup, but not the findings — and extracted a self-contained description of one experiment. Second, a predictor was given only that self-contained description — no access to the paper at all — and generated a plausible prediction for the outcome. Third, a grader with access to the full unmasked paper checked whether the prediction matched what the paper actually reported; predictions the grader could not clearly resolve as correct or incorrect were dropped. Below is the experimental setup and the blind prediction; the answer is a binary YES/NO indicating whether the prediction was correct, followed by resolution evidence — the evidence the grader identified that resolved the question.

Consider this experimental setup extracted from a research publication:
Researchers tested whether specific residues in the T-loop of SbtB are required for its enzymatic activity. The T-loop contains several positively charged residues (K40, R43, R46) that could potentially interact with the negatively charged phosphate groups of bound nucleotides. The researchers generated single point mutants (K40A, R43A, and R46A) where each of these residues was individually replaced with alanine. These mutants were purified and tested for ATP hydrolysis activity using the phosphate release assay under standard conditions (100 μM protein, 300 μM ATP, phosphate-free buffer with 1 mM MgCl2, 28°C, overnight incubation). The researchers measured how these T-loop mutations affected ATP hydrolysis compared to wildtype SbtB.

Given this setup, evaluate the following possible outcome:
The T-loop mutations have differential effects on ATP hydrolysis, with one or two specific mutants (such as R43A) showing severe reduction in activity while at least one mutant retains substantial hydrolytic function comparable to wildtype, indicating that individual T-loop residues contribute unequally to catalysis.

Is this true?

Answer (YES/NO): NO